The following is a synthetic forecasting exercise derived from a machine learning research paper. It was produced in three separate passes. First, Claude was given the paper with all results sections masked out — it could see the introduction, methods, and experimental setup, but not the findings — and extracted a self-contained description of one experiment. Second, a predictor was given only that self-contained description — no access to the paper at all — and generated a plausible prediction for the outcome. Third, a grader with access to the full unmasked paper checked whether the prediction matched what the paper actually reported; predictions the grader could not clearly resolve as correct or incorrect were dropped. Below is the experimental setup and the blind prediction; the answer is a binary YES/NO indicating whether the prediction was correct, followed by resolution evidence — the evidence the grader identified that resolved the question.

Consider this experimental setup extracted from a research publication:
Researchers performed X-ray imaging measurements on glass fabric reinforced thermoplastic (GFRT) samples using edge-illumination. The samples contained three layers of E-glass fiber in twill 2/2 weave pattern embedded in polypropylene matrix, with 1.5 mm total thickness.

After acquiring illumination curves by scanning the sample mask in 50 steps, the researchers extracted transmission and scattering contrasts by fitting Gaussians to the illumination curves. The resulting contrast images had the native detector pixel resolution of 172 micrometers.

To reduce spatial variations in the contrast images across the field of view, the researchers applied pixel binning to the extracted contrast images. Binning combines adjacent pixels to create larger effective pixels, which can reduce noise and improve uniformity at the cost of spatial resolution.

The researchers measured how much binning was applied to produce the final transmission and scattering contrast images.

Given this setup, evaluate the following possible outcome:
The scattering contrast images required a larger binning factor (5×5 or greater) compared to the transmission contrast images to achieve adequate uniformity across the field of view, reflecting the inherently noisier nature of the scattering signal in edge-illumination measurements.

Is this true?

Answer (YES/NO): NO